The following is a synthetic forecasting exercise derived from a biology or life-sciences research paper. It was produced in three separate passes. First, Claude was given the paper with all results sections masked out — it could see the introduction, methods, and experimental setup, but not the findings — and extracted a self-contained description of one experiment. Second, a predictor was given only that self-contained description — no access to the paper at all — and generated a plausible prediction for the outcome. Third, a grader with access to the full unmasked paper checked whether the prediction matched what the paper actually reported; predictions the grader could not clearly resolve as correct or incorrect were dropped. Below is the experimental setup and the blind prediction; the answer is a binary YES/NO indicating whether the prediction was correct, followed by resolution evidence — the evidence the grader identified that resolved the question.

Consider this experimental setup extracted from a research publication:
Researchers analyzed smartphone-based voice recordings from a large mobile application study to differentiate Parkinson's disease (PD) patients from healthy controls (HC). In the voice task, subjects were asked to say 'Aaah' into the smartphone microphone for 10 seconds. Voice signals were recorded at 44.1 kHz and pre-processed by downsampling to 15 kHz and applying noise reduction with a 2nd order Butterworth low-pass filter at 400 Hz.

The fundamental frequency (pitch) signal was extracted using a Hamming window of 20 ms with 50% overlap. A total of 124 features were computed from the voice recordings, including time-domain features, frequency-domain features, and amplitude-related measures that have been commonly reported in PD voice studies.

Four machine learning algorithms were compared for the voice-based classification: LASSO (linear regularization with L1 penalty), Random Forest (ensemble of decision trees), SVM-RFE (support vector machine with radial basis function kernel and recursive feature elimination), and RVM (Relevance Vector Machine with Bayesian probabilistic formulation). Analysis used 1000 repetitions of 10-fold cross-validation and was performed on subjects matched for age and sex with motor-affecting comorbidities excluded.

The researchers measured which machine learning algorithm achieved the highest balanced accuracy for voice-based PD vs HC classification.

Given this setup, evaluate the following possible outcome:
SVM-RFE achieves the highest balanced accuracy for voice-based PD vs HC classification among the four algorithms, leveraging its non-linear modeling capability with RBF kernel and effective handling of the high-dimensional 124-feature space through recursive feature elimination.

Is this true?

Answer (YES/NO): NO